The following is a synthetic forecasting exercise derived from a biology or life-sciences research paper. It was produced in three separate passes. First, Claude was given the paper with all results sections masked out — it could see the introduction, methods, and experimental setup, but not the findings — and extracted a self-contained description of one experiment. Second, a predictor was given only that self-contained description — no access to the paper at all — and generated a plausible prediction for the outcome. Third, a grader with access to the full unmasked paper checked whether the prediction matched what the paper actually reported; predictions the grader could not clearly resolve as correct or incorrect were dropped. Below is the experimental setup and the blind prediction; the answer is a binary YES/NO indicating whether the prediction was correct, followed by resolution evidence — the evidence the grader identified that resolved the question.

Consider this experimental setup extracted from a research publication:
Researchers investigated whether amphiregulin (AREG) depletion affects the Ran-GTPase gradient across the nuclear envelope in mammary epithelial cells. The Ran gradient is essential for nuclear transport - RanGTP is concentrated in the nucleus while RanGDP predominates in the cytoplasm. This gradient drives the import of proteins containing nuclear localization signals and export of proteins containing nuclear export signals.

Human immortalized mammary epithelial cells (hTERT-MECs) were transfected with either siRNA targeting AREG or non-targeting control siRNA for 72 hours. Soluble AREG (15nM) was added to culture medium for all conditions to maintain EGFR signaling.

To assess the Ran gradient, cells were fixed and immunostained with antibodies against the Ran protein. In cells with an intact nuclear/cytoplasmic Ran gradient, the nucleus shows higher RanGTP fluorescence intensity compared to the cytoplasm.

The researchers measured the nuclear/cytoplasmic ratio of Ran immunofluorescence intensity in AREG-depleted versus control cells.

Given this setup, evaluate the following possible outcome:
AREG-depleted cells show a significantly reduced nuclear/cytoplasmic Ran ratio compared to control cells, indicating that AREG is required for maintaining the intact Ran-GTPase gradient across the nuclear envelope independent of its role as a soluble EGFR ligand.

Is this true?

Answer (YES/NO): YES